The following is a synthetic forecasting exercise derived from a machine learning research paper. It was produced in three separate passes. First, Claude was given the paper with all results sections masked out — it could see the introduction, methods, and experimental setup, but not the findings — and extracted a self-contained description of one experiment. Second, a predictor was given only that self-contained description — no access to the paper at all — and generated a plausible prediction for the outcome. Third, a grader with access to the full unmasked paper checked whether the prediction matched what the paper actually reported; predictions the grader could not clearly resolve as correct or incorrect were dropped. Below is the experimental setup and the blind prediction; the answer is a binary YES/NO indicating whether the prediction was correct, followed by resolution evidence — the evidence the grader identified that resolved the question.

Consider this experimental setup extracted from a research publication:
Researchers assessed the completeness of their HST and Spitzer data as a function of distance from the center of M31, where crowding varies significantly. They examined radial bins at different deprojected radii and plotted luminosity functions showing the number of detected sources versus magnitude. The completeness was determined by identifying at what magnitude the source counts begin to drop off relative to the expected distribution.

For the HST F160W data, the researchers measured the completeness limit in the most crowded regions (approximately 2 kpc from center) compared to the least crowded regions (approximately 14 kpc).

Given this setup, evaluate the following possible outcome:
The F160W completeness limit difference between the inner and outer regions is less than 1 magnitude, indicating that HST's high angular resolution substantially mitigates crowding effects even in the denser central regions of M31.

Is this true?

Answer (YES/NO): NO